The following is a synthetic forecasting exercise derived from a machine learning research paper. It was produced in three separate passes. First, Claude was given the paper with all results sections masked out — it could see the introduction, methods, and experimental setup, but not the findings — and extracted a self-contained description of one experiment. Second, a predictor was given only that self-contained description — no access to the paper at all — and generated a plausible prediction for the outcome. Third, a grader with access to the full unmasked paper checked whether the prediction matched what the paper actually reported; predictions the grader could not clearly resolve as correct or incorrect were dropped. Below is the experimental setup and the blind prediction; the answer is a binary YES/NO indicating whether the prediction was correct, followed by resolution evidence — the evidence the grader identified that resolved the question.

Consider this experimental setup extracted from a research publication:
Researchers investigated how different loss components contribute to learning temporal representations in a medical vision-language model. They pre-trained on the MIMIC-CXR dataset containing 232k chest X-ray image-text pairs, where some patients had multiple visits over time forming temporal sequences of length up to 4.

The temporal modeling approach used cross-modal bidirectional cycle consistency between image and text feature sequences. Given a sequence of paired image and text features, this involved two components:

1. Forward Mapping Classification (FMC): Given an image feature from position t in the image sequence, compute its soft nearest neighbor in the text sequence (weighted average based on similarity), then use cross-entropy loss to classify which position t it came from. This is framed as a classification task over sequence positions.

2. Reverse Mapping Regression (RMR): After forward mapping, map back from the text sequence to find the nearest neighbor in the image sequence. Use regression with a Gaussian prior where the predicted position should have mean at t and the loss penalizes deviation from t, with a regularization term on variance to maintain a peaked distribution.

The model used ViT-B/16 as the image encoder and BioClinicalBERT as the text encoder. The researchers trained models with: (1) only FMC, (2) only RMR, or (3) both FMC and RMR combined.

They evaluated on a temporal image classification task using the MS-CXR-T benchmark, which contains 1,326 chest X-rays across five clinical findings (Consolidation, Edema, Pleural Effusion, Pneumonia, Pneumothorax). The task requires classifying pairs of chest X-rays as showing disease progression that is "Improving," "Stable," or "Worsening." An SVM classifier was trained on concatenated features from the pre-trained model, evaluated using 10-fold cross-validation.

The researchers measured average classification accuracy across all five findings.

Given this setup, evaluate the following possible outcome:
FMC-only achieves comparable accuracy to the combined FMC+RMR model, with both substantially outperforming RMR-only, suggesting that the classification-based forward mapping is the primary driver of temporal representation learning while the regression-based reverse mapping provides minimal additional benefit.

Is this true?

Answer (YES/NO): NO